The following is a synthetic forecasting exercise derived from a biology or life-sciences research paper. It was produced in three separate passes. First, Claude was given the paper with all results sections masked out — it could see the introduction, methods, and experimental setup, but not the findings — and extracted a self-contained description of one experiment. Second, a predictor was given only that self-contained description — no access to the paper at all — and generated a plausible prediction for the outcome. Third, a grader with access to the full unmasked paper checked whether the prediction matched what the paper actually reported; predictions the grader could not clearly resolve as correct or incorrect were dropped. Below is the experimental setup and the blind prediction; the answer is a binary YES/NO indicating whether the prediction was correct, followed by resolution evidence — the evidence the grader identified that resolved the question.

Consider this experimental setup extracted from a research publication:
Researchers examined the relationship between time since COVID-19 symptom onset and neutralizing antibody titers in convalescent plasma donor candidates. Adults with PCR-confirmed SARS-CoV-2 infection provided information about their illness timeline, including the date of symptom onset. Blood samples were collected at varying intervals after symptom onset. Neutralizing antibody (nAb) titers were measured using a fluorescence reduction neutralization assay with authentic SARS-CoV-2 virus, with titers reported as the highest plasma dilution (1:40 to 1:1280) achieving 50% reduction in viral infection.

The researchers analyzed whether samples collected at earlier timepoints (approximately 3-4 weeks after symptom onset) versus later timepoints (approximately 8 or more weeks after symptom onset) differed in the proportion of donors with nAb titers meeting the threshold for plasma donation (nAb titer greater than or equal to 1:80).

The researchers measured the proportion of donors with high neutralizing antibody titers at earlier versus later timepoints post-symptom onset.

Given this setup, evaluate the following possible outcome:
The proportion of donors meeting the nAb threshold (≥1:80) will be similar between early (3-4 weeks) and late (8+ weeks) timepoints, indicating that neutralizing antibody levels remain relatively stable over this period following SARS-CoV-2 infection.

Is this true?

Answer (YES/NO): NO